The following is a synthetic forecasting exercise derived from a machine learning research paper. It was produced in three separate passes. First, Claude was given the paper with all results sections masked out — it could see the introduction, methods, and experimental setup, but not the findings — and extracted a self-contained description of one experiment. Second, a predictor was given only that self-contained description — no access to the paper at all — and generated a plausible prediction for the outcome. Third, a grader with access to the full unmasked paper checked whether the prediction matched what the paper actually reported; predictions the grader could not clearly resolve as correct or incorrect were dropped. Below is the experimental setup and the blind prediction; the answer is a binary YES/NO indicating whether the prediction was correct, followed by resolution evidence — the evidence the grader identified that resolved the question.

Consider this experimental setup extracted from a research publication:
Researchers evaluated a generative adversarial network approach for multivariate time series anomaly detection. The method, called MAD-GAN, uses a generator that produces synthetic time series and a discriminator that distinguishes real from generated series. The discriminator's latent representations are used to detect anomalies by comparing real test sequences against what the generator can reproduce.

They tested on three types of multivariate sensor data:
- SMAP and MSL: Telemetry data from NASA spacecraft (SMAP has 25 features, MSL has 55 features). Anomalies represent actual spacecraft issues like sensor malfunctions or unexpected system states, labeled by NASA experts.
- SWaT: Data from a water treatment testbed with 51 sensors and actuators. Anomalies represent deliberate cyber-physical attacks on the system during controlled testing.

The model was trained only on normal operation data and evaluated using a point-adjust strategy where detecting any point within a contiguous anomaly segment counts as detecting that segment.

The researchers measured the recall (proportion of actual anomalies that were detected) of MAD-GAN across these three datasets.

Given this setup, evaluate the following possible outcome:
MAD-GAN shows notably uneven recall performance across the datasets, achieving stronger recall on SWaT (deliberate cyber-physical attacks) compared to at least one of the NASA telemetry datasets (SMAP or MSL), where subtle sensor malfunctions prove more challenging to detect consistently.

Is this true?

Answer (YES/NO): NO